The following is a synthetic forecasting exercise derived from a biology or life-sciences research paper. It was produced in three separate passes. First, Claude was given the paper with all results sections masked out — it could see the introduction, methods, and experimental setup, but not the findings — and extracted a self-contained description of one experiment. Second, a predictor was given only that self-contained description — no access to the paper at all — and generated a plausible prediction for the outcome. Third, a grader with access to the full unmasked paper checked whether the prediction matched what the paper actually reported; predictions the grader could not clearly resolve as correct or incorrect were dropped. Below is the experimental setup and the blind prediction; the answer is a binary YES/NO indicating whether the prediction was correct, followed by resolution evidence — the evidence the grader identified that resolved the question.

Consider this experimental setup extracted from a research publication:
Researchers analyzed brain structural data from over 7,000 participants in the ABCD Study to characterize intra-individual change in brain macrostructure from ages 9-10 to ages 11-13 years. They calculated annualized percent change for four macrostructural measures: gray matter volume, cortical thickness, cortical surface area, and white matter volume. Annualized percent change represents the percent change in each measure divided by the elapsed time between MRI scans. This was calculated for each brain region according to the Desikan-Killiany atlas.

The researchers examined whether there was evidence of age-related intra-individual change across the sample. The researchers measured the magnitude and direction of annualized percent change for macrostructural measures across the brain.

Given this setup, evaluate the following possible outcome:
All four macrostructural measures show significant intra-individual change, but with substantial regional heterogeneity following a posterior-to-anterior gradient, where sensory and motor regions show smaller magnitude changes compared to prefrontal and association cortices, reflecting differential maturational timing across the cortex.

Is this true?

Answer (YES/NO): NO